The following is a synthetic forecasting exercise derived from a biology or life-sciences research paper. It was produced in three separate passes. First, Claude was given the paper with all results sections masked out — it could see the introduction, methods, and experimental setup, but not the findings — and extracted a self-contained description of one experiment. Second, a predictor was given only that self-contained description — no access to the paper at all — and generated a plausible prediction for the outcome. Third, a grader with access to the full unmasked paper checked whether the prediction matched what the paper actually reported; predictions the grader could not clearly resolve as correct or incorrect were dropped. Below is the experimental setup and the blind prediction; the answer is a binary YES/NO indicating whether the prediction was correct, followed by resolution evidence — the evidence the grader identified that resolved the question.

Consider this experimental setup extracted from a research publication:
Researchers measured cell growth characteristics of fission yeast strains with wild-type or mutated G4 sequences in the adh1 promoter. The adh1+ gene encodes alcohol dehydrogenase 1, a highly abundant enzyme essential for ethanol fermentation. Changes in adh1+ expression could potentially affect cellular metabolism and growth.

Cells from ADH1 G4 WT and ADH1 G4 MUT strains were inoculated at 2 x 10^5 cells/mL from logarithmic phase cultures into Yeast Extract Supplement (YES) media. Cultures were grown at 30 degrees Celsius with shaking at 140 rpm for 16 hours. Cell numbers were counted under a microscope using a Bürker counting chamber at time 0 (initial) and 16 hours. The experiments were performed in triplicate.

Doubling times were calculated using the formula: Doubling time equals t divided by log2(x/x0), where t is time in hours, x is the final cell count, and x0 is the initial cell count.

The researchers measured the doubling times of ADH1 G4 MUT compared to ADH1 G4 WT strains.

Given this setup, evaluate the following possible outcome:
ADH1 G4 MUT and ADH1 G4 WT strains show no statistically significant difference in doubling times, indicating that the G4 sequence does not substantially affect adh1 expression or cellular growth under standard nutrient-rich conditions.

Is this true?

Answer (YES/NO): NO